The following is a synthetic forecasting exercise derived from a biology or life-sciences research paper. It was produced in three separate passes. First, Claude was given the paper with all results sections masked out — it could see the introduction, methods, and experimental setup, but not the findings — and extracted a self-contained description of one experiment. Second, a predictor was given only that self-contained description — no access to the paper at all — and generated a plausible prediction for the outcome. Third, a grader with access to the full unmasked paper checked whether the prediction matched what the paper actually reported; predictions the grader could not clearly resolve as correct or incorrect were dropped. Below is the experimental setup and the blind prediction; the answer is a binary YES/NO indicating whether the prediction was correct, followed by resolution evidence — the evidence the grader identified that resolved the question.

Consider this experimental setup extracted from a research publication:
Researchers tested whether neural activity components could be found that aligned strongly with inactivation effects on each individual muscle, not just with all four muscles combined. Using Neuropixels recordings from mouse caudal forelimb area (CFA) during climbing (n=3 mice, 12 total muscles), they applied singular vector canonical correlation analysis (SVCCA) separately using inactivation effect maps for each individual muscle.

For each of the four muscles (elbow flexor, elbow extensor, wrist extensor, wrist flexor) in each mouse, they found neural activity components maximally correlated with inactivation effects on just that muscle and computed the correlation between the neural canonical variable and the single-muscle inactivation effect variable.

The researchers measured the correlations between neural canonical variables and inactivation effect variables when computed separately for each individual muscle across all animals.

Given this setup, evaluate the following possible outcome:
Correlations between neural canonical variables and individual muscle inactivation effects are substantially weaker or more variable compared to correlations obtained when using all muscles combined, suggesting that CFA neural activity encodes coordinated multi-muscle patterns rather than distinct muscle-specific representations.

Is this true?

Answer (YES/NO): NO